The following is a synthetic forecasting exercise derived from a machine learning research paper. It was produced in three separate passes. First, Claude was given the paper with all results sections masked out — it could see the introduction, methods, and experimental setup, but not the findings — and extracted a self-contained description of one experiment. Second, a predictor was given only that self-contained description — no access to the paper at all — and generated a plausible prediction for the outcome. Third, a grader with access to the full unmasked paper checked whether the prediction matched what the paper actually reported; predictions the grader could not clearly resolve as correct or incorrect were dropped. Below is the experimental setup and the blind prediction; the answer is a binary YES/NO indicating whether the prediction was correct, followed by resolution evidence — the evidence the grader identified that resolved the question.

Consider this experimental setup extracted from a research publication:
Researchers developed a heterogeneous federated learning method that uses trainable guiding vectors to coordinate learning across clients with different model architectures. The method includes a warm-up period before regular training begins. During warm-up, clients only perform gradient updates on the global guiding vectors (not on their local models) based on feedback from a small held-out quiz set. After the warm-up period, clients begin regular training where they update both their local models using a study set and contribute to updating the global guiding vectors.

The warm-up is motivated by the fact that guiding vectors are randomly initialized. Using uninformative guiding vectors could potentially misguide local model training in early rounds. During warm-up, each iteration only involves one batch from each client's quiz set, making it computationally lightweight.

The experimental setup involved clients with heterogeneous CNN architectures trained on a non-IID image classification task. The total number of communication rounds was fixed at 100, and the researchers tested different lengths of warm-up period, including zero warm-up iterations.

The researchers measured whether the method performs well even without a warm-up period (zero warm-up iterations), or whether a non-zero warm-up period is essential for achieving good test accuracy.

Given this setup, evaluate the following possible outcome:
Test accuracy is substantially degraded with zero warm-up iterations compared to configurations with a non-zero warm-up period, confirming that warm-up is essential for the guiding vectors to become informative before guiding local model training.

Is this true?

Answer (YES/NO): NO